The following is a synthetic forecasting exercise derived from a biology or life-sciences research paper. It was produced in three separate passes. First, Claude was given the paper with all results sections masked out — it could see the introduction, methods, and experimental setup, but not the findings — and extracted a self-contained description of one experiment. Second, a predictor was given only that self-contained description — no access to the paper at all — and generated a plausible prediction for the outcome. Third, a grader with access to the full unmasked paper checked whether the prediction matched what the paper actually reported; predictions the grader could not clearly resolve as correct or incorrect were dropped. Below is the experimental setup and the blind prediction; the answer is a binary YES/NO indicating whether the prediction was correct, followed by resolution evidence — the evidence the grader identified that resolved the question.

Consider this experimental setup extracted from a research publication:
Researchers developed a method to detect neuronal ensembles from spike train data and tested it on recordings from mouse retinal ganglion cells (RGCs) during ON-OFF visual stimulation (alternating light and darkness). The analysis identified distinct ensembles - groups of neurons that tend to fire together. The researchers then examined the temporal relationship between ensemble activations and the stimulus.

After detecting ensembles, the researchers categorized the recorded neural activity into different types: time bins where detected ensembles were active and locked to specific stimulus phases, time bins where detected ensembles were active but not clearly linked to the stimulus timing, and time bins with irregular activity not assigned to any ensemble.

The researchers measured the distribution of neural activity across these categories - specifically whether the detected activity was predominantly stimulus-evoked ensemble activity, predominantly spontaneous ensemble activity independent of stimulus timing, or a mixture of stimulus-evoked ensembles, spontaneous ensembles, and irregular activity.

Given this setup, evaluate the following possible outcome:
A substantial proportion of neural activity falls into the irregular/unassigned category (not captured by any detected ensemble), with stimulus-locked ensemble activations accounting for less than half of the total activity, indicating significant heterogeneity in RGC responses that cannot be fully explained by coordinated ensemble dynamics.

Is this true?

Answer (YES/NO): NO